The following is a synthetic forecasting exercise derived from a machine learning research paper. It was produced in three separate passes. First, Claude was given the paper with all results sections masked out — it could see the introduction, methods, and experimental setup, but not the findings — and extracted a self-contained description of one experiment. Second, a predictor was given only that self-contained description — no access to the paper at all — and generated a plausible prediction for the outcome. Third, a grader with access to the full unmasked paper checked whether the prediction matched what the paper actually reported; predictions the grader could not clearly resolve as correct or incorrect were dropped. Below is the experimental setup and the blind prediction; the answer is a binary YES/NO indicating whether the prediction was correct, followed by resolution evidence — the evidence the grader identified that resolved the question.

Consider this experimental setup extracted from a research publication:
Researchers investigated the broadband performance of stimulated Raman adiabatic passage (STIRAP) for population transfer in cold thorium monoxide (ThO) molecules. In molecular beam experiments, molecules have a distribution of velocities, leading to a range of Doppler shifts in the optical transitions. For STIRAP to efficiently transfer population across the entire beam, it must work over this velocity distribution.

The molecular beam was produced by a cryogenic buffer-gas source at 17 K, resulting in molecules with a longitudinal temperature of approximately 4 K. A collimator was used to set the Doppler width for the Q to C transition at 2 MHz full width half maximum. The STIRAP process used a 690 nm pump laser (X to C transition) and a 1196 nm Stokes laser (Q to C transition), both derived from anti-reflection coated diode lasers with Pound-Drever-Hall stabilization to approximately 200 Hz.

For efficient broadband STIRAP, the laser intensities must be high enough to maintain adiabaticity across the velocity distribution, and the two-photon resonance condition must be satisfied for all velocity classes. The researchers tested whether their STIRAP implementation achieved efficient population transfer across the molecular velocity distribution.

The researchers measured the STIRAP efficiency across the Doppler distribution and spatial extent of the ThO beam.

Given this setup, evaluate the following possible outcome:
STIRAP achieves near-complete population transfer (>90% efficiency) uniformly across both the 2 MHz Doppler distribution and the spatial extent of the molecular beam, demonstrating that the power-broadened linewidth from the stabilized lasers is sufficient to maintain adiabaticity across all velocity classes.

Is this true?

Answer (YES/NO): NO